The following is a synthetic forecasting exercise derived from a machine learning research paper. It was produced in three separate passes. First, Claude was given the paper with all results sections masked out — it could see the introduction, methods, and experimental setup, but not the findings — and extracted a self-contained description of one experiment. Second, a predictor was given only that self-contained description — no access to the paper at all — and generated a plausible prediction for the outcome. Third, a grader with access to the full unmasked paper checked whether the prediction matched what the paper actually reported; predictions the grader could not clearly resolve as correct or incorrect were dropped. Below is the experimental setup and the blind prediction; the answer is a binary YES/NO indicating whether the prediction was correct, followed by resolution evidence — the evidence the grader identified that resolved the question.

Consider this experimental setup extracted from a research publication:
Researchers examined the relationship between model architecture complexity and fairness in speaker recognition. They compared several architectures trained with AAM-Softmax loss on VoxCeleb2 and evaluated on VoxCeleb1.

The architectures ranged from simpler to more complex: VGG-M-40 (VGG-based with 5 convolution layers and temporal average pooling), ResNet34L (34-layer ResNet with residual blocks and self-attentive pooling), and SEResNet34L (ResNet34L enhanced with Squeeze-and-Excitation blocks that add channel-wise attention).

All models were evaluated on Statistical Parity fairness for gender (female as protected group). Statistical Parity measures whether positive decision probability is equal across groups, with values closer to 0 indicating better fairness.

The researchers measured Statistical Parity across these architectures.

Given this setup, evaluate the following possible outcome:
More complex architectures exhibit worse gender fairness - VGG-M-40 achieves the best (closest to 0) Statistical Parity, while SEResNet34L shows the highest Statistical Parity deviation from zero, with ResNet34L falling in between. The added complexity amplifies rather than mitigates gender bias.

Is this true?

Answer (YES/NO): NO